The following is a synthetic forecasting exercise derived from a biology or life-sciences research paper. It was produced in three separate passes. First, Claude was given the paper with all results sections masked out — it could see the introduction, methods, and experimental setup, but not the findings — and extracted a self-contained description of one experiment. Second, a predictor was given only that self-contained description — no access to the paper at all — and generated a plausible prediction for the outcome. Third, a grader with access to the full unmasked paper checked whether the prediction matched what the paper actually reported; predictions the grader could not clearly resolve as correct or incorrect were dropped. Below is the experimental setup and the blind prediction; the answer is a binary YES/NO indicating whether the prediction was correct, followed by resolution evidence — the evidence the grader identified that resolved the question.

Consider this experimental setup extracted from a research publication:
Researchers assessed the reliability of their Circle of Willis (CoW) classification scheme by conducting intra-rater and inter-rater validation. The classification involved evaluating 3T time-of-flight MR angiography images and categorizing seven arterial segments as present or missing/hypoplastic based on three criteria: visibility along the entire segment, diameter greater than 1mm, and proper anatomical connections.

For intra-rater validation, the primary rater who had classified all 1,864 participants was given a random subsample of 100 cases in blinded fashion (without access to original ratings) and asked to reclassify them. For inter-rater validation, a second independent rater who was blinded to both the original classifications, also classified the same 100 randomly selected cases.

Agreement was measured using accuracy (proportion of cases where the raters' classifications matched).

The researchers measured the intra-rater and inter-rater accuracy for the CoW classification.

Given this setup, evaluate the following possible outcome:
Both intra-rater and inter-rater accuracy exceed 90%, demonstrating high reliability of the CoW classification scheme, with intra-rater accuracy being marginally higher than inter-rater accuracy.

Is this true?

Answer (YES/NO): NO